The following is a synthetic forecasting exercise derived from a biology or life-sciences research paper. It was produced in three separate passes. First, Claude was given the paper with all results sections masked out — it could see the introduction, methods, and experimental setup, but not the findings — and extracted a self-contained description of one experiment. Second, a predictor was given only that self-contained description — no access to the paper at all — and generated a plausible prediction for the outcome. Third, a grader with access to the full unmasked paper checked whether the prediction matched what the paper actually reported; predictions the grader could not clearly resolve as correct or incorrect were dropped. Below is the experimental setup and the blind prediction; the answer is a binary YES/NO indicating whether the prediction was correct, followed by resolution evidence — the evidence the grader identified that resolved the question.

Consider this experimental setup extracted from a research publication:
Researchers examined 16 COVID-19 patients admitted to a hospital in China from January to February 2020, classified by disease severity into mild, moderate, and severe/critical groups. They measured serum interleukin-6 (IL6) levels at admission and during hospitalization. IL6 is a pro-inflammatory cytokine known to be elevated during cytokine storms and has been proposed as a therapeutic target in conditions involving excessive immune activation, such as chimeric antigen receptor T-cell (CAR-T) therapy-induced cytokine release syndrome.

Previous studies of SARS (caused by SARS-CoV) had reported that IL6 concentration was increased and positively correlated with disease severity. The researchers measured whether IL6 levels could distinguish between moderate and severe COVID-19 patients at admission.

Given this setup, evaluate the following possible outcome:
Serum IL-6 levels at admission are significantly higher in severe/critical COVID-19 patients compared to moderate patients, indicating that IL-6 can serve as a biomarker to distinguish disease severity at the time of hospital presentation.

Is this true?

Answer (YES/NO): NO